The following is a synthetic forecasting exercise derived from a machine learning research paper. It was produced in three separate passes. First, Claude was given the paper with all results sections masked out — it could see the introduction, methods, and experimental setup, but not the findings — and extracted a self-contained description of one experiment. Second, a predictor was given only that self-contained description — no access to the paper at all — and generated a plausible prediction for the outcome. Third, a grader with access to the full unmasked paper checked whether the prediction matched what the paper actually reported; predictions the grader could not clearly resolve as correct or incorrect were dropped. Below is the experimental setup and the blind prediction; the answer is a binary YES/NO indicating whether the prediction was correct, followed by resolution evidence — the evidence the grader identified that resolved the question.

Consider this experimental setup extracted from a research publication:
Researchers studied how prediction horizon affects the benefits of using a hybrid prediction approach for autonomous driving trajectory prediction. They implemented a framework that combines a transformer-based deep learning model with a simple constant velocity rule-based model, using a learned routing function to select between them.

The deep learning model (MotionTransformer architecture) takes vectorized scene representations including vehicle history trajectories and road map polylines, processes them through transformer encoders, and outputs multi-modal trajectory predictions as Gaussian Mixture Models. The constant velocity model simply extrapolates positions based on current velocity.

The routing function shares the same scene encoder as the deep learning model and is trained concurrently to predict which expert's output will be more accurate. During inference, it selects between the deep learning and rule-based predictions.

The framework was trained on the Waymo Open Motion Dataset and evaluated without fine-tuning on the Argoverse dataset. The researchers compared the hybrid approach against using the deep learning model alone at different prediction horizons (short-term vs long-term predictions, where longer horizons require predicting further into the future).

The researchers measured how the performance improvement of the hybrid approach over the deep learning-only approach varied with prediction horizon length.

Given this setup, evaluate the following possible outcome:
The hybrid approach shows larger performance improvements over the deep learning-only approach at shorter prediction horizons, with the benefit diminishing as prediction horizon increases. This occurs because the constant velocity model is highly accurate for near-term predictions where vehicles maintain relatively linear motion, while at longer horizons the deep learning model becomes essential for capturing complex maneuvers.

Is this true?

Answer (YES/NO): NO